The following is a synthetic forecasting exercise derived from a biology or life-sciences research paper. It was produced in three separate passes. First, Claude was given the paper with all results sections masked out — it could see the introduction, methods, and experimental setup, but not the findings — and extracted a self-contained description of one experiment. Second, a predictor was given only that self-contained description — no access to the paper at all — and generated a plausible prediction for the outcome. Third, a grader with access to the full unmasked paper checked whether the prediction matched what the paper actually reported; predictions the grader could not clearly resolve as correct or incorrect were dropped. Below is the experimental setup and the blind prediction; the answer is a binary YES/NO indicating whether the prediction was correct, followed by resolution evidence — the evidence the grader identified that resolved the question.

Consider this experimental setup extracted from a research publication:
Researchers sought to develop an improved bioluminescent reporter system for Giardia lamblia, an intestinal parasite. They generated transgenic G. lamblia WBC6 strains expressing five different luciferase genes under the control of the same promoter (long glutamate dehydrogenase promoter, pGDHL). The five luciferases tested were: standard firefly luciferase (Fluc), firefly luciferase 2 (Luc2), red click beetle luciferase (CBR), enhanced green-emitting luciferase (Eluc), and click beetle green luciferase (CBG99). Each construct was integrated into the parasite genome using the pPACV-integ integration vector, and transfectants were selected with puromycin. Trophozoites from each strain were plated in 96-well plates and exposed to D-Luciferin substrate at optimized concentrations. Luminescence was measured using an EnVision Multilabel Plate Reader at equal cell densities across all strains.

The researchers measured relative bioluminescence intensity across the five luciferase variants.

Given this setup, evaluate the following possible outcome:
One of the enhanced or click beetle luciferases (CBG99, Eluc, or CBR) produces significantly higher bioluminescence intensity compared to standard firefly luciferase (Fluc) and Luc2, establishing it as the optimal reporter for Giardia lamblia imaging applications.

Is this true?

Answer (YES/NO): YES